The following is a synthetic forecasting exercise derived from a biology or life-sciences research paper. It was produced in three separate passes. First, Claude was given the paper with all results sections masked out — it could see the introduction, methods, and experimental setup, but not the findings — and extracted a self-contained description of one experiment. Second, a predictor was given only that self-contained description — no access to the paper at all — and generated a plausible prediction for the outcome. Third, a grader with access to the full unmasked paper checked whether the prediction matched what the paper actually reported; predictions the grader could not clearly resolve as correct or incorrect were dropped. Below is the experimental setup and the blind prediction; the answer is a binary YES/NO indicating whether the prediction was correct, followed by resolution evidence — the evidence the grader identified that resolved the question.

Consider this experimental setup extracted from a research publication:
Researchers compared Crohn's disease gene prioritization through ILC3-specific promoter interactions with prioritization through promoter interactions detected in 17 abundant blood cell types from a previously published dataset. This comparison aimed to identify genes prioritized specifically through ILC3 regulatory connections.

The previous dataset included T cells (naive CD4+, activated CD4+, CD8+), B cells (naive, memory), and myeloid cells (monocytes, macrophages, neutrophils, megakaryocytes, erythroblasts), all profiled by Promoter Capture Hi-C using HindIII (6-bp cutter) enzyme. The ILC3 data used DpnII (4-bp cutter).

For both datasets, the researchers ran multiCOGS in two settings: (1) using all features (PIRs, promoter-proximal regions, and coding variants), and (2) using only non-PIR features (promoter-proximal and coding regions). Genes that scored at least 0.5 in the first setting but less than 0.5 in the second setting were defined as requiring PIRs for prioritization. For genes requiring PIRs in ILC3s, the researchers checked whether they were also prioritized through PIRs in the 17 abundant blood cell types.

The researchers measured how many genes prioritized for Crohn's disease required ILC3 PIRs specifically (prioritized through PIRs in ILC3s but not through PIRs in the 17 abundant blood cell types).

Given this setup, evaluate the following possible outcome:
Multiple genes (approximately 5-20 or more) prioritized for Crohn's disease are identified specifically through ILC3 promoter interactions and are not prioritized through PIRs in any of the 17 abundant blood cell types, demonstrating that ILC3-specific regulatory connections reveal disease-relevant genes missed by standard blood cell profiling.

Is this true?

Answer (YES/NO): YES